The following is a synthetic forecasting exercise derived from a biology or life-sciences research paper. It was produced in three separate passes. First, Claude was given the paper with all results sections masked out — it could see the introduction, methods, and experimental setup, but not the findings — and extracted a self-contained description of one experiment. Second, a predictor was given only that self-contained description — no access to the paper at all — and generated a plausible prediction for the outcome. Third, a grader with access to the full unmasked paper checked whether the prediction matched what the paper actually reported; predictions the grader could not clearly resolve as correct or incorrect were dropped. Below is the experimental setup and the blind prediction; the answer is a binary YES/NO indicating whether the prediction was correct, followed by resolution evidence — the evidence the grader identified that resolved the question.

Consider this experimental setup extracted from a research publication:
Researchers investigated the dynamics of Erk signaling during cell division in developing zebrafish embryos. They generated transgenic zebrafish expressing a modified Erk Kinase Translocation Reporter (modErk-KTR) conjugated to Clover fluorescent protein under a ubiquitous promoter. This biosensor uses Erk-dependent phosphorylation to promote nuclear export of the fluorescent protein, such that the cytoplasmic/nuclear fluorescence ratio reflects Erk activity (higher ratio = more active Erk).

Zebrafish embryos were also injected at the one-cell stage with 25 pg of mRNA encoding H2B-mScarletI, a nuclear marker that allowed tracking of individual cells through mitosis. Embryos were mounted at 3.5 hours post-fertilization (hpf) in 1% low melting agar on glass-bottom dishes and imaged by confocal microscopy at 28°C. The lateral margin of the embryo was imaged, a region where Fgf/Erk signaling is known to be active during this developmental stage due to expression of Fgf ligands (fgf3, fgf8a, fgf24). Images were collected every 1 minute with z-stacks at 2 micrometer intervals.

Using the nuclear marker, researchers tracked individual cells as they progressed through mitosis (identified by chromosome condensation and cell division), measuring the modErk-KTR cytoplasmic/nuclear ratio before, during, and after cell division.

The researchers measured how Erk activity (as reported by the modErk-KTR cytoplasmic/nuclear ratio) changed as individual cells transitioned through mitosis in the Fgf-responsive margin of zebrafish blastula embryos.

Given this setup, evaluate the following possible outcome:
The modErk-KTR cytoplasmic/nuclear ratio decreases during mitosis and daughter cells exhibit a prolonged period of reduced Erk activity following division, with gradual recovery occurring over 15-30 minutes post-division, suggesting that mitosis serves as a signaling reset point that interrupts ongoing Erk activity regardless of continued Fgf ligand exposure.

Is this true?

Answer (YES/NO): YES